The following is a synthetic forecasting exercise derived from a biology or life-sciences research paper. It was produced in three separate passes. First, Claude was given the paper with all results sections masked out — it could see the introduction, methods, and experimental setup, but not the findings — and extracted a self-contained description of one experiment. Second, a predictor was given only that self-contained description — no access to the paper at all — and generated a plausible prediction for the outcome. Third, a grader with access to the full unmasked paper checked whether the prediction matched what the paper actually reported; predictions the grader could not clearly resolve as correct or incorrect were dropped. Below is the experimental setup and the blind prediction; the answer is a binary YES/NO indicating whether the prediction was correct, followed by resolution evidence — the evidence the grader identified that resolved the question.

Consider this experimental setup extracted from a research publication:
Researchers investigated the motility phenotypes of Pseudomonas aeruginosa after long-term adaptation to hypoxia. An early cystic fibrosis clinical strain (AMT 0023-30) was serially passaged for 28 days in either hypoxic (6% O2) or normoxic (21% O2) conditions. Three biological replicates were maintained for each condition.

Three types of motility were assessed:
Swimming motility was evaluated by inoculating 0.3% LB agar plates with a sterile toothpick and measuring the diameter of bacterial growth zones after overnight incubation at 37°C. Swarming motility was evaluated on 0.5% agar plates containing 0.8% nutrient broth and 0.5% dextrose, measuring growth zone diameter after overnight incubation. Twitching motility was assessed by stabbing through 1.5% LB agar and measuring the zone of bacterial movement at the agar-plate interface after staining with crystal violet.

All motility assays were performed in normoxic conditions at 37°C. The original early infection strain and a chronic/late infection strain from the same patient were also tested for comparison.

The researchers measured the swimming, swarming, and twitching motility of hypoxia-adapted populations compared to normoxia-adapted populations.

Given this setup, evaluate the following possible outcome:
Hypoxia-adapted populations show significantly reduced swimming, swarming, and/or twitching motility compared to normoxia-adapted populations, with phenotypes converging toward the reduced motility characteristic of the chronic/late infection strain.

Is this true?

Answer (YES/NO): NO